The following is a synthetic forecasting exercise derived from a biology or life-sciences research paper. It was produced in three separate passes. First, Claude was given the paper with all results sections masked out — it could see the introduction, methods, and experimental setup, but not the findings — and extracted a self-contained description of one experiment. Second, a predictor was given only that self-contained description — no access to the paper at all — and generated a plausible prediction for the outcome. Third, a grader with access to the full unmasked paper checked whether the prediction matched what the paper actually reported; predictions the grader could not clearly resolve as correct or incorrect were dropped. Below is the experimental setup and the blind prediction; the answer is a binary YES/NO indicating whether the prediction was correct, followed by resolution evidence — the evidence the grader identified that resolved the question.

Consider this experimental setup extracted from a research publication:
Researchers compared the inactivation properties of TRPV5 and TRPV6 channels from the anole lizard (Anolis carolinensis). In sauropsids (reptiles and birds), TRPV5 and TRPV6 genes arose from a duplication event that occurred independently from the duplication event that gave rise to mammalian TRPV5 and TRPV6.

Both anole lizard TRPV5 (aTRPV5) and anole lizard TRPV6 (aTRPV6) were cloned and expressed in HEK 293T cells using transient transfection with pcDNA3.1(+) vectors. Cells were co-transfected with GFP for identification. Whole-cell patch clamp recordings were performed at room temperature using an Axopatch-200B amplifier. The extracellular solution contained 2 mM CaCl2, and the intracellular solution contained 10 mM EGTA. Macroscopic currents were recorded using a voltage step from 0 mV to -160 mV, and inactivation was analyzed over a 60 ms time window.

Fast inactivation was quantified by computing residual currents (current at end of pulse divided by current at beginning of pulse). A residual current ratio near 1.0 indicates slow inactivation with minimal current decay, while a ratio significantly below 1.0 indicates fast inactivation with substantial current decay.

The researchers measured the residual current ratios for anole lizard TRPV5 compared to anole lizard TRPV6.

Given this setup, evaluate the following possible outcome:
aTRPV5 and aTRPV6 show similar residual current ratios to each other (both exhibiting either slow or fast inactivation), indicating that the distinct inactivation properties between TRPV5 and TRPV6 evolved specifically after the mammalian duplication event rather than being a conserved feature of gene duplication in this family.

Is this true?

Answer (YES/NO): NO